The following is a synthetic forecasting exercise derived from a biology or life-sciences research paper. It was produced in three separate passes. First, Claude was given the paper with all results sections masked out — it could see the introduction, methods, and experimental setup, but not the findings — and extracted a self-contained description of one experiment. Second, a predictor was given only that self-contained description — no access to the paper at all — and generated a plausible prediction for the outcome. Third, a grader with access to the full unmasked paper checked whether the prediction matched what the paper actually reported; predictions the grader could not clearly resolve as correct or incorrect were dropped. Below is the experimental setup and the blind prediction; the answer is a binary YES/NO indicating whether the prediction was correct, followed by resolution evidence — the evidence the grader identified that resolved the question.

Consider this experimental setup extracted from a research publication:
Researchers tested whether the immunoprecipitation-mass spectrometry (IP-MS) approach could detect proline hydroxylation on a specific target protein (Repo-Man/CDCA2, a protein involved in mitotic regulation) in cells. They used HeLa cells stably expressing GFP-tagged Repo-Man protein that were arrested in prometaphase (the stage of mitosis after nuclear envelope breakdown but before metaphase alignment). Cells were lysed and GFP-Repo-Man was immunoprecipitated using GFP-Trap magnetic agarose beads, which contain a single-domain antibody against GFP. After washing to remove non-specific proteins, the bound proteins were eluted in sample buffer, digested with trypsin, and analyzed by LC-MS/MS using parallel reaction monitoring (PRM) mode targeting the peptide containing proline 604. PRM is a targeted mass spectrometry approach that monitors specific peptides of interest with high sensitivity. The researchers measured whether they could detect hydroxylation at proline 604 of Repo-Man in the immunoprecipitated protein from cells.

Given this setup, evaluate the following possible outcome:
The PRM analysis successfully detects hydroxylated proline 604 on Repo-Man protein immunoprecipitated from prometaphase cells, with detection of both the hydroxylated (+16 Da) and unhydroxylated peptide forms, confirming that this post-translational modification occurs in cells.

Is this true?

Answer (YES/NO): NO